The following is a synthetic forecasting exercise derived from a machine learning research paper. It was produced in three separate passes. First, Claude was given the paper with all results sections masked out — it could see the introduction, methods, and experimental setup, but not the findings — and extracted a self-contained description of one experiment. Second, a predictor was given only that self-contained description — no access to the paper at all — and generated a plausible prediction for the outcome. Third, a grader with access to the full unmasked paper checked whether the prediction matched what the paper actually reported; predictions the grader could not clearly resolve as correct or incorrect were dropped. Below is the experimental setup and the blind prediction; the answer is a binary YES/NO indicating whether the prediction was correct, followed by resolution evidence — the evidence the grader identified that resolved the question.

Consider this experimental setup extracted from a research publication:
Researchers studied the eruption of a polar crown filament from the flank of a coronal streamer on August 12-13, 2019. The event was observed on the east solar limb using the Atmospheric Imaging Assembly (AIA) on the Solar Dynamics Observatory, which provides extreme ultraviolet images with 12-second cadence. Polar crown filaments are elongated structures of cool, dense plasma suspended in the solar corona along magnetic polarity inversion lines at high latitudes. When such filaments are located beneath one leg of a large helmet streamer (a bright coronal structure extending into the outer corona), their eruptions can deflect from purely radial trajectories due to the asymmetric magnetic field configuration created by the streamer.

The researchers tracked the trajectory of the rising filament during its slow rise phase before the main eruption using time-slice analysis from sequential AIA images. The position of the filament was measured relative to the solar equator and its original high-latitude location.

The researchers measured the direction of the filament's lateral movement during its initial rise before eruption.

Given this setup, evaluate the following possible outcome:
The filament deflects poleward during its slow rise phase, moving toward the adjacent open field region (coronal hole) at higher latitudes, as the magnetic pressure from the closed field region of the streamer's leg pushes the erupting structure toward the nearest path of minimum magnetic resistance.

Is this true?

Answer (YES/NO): NO